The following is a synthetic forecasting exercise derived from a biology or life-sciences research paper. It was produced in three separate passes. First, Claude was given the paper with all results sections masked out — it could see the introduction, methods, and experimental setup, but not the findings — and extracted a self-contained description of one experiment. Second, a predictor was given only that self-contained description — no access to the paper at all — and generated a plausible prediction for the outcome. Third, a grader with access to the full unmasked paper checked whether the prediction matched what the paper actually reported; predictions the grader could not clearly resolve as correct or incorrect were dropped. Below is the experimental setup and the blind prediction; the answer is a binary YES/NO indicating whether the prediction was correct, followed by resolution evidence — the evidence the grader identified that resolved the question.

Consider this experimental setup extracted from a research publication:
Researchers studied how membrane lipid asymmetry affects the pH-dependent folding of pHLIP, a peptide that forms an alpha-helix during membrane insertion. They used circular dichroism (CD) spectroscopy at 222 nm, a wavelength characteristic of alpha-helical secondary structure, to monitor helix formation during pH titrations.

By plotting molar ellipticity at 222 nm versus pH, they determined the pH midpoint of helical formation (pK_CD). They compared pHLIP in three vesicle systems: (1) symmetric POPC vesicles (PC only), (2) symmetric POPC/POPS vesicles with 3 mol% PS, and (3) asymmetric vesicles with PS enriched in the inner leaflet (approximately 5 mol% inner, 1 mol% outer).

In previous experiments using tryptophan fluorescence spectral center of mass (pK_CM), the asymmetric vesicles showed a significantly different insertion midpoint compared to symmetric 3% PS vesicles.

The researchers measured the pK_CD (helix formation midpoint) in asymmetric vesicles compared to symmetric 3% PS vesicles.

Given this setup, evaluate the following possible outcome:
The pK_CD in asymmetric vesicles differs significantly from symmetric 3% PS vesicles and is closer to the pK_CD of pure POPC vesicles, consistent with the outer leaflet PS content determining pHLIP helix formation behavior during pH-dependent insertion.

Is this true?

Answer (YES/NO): NO